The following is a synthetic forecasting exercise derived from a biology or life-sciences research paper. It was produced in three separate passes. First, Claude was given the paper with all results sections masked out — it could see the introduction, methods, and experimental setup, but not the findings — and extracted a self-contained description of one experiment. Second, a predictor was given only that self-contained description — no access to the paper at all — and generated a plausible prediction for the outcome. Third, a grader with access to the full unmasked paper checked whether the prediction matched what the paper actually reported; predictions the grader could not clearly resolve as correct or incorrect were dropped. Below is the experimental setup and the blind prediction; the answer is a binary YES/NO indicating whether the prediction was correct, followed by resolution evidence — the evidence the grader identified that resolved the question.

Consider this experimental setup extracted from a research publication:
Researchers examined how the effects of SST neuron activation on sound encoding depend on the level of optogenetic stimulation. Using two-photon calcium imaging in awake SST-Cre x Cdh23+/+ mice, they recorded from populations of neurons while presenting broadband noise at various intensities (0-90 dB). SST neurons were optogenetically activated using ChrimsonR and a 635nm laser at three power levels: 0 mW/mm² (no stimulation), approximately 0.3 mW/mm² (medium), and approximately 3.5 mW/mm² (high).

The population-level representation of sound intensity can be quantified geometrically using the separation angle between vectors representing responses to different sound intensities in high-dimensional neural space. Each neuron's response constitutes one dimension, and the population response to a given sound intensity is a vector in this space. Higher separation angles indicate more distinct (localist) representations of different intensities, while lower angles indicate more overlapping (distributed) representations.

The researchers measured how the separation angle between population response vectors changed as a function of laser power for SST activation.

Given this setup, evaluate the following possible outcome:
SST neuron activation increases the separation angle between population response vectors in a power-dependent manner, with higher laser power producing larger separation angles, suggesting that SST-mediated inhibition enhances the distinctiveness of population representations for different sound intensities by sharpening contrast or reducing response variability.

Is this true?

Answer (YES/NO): NO